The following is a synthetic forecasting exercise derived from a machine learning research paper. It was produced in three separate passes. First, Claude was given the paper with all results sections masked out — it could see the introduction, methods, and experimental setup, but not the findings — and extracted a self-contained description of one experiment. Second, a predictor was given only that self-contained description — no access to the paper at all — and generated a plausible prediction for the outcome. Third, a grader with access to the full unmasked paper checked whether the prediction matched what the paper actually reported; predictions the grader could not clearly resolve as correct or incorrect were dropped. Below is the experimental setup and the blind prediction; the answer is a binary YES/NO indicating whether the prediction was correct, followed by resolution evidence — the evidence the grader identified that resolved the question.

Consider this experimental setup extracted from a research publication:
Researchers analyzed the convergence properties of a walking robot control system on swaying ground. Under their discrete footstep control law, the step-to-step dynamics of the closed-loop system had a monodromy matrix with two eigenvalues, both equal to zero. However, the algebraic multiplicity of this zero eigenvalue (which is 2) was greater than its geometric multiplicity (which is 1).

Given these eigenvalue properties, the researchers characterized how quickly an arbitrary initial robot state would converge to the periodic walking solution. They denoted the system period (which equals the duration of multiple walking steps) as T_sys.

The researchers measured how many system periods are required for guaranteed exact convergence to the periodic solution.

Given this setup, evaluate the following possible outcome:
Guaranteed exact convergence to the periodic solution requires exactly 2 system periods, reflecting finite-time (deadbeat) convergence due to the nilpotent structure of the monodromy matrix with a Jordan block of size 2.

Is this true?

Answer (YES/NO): YES